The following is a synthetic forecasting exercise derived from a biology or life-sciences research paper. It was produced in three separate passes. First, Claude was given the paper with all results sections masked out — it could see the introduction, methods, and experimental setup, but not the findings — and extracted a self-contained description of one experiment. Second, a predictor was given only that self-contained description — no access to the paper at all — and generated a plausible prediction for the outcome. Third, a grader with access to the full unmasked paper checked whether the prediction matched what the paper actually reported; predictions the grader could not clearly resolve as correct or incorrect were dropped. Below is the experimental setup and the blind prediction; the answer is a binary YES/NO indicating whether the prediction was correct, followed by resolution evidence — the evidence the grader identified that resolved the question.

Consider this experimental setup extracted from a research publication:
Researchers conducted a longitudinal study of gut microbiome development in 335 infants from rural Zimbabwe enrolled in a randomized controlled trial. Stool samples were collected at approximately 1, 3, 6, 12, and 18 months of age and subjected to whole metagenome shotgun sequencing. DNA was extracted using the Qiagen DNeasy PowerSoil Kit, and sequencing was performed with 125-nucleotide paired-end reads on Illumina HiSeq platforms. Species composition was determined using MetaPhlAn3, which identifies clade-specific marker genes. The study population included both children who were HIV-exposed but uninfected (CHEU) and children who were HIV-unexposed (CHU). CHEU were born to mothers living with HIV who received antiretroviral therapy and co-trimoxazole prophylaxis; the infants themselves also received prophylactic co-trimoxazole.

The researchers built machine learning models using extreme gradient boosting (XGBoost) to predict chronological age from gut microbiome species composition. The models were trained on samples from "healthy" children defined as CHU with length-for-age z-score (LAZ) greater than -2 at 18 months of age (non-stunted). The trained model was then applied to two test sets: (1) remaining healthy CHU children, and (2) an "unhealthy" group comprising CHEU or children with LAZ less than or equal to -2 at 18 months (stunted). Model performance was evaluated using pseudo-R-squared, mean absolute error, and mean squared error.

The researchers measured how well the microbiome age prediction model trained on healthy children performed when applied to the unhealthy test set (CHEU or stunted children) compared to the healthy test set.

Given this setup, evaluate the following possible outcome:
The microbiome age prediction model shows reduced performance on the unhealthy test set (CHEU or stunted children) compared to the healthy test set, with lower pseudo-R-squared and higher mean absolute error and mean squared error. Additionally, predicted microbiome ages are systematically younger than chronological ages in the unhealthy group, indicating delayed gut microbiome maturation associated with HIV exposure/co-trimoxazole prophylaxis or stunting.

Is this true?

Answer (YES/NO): NO